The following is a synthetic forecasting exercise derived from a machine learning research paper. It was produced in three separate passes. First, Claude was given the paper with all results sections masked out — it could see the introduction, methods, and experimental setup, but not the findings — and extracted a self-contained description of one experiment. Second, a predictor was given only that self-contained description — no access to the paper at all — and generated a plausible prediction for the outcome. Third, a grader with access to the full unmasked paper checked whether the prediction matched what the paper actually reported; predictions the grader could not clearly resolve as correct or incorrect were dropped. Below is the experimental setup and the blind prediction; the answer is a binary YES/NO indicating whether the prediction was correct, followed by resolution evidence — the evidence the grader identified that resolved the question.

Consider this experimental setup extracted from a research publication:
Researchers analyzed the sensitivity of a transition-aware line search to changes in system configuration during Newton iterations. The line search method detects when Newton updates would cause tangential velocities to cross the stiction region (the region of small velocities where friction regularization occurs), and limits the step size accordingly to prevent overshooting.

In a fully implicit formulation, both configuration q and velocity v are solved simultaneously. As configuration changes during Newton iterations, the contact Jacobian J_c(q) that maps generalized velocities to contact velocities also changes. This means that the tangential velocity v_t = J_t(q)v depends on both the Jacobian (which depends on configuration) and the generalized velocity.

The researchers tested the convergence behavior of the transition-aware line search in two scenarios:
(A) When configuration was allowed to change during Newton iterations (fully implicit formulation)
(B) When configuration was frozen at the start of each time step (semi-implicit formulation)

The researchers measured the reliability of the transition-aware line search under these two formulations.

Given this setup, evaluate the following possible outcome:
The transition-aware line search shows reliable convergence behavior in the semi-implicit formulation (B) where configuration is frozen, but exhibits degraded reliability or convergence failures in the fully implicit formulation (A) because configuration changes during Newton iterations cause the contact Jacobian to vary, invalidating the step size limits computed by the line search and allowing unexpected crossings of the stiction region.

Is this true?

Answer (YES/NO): YES